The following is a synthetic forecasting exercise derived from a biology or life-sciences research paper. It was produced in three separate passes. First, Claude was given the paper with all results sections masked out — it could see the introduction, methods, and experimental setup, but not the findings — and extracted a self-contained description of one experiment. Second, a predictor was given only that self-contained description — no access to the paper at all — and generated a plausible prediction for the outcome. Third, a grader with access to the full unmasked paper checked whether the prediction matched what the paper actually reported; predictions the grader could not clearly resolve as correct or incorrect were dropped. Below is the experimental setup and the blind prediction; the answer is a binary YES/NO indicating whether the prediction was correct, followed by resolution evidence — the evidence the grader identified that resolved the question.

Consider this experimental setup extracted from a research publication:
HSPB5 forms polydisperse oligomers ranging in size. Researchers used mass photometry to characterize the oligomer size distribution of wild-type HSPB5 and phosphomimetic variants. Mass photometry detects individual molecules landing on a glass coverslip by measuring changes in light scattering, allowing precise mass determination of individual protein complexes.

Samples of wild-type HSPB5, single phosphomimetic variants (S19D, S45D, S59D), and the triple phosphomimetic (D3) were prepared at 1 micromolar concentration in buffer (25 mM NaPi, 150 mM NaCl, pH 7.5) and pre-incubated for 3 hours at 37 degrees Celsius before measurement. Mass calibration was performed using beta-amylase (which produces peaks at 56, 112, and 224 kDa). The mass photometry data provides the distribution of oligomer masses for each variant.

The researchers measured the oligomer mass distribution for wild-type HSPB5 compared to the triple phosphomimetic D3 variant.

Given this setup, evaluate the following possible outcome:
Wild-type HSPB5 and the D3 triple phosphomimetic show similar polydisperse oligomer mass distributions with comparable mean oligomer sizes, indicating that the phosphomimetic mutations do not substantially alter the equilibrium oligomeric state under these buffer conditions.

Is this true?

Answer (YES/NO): NO